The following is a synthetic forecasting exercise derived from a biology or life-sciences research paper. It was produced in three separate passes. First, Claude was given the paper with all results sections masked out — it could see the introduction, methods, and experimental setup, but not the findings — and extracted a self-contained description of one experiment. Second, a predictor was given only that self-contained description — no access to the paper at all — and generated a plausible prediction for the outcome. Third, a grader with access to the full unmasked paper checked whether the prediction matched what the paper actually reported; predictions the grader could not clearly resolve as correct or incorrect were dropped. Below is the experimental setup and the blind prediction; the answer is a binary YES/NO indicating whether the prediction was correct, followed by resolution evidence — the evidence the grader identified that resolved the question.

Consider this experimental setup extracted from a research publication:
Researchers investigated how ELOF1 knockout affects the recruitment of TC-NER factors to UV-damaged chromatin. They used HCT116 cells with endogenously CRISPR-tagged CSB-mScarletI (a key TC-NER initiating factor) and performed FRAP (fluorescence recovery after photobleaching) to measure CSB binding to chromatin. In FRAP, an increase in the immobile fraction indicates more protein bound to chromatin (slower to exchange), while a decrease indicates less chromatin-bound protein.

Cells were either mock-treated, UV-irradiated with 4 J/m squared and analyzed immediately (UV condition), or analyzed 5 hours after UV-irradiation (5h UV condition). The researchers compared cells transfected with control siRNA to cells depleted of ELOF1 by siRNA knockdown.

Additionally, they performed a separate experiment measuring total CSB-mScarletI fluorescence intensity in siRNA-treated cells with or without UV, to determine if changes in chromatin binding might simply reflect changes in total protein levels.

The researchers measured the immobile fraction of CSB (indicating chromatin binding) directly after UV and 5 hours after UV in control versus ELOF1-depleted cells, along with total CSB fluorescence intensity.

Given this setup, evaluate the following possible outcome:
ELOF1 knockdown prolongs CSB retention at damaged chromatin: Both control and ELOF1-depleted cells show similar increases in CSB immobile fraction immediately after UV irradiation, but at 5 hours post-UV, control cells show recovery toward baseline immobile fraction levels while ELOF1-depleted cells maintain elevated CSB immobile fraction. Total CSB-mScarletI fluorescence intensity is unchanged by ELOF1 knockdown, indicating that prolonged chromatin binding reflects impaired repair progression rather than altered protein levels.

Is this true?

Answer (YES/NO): NO